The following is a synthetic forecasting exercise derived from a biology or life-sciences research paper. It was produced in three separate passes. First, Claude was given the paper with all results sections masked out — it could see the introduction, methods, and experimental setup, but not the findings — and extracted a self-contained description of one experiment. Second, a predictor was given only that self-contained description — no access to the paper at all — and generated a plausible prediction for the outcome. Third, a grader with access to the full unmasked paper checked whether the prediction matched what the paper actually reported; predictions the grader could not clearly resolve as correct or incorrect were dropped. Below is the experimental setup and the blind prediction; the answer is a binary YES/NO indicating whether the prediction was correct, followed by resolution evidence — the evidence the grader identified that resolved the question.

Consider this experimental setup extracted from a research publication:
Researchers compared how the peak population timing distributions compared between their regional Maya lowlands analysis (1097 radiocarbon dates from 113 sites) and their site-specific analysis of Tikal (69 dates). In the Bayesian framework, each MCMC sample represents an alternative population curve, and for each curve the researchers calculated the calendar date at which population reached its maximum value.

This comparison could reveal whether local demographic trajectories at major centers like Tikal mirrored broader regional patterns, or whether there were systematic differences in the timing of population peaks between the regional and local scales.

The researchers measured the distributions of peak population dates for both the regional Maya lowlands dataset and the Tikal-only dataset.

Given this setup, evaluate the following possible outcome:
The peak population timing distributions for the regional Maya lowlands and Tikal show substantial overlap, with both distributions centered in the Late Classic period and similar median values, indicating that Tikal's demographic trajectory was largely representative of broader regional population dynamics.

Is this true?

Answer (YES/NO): YES